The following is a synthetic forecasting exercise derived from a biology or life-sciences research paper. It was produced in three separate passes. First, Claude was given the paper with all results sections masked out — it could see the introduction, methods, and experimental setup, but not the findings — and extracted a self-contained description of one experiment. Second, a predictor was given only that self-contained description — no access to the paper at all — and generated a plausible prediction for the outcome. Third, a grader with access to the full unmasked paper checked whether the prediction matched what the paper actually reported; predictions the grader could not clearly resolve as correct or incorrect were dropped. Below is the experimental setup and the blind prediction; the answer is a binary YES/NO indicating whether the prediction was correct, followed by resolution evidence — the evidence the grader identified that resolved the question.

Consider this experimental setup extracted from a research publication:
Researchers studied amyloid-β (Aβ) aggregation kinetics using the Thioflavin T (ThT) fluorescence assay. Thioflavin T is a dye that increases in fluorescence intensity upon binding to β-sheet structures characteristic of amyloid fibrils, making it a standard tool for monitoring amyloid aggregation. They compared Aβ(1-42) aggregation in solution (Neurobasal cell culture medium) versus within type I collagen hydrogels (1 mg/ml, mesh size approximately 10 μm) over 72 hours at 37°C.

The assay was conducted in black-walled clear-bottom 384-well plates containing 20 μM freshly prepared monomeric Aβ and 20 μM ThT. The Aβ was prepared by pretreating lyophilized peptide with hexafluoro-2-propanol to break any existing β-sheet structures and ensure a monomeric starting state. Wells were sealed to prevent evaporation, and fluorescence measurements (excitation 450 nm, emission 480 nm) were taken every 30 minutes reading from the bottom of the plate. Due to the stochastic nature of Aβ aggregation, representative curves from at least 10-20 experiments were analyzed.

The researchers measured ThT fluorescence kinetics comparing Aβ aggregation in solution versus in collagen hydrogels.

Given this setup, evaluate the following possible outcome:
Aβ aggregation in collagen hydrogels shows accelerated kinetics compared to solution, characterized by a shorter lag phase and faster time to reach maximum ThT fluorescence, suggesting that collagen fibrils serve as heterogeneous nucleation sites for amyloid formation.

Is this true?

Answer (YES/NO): NO